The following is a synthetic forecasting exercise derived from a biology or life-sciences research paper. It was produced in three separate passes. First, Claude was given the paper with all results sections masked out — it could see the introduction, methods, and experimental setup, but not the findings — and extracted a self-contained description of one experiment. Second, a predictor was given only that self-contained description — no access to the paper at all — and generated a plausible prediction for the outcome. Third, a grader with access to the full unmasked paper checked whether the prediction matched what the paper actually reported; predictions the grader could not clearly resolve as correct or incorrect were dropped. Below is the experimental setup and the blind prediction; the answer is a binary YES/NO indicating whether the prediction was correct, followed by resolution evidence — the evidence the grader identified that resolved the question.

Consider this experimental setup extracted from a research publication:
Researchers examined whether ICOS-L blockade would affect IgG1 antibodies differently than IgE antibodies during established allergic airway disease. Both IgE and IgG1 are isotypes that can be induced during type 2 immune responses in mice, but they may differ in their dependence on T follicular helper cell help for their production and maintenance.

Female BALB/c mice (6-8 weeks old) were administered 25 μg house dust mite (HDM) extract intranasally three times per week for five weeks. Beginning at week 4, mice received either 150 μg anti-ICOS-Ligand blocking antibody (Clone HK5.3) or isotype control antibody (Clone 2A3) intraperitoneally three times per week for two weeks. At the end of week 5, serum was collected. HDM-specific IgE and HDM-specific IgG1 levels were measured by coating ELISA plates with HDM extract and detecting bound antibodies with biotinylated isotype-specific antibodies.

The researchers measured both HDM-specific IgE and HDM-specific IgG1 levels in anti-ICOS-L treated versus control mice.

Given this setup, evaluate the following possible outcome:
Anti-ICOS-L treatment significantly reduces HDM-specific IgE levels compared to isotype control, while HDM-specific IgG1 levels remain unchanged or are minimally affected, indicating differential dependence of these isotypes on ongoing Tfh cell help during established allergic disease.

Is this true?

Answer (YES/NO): YES